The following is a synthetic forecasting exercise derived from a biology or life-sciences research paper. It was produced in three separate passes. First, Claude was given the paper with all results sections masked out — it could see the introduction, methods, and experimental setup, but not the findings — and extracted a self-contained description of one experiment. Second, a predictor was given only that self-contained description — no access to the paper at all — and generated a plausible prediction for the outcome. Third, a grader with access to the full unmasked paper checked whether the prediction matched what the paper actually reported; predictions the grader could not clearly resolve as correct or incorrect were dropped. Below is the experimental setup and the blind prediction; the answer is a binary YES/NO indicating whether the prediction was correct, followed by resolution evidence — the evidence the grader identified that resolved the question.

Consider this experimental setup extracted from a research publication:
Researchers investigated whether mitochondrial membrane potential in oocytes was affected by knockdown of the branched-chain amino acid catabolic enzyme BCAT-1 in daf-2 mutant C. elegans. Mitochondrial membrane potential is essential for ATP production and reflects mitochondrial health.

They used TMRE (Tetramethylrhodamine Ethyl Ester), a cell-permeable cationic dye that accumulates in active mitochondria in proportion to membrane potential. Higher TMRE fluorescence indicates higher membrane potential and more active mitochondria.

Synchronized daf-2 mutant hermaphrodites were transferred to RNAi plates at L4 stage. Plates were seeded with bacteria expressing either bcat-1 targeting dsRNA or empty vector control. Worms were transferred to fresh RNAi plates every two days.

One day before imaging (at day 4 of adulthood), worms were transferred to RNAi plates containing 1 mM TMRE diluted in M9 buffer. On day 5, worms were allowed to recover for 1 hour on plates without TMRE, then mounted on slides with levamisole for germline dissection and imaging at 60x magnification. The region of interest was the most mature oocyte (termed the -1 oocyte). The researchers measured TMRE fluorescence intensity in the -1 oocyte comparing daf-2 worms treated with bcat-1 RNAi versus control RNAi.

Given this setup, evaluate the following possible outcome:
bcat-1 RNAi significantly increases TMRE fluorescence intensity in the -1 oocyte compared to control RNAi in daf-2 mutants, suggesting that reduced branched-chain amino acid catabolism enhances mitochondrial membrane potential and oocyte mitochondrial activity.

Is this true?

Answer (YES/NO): YES